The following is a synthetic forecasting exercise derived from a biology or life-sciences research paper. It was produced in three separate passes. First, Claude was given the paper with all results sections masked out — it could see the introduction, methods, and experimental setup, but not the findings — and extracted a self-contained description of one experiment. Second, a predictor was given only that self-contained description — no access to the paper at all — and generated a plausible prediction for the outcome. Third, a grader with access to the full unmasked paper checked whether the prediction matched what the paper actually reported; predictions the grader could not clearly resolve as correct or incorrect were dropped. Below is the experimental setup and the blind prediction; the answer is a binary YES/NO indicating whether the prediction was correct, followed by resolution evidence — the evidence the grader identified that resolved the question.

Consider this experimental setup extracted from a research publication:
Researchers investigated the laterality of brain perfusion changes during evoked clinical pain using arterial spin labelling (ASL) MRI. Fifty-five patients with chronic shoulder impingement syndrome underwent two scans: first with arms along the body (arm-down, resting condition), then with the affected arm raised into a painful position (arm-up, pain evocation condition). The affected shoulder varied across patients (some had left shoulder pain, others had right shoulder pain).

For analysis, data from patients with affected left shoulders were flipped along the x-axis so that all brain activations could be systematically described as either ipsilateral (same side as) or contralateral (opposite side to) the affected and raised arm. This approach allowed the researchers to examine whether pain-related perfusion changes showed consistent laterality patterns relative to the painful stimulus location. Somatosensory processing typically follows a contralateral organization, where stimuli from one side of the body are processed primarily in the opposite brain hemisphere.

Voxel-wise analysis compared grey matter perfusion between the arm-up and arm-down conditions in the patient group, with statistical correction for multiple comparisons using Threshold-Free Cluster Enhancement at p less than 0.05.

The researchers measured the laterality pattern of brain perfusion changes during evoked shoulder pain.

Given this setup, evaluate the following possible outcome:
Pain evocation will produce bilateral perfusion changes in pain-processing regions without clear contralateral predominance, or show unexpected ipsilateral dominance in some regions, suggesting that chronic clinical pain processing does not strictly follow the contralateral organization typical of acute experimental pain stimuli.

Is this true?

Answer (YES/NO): NO